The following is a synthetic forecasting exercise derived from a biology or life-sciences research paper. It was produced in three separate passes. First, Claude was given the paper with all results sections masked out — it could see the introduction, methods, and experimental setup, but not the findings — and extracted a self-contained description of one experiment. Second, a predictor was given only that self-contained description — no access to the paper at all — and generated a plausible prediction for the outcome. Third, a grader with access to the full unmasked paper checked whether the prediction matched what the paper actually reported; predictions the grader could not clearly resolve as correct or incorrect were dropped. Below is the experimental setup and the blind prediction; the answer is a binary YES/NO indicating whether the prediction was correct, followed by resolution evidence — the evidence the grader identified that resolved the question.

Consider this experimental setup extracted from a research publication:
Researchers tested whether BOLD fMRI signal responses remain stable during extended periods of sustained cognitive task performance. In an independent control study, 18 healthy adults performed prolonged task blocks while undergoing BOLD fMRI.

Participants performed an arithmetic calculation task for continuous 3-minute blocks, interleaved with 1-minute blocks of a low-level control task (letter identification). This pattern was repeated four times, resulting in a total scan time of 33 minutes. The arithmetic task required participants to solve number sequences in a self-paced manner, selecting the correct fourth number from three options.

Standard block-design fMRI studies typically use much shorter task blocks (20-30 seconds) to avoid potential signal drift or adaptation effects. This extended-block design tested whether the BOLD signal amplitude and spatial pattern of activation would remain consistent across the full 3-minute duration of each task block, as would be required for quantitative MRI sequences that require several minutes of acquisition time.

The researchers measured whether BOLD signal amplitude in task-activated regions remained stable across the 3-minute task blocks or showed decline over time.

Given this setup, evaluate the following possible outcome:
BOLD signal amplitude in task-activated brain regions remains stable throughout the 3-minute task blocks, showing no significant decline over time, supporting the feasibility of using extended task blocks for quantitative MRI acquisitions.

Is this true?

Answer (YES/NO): YES